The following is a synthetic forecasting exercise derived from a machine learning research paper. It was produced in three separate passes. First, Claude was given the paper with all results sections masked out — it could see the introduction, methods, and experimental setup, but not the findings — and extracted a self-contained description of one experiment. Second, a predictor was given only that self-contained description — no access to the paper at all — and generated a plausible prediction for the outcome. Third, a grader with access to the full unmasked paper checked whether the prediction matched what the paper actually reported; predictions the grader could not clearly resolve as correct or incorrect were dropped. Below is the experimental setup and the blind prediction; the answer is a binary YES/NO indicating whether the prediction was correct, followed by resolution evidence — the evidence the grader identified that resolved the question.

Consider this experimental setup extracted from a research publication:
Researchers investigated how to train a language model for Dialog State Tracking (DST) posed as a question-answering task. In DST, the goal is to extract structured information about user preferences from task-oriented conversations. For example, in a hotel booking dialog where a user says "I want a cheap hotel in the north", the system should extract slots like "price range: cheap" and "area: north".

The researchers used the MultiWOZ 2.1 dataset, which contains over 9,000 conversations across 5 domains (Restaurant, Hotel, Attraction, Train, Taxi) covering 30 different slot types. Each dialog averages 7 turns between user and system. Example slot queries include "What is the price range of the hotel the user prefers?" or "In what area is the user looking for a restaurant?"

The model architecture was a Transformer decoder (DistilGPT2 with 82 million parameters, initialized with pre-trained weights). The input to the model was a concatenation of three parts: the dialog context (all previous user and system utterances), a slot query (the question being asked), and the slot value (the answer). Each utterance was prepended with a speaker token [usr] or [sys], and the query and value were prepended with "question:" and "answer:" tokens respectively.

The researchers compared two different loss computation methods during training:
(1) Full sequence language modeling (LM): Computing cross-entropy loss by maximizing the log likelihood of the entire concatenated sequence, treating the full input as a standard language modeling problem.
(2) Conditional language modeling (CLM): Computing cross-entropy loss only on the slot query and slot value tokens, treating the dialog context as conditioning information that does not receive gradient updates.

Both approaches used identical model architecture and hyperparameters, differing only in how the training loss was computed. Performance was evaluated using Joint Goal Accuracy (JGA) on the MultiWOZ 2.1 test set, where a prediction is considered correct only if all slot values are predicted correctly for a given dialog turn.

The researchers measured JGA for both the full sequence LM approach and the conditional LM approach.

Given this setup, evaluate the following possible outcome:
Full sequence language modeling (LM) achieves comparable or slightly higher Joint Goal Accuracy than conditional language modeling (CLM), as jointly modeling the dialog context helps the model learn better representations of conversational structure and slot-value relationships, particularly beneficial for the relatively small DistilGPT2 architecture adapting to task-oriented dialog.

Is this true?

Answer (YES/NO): NO